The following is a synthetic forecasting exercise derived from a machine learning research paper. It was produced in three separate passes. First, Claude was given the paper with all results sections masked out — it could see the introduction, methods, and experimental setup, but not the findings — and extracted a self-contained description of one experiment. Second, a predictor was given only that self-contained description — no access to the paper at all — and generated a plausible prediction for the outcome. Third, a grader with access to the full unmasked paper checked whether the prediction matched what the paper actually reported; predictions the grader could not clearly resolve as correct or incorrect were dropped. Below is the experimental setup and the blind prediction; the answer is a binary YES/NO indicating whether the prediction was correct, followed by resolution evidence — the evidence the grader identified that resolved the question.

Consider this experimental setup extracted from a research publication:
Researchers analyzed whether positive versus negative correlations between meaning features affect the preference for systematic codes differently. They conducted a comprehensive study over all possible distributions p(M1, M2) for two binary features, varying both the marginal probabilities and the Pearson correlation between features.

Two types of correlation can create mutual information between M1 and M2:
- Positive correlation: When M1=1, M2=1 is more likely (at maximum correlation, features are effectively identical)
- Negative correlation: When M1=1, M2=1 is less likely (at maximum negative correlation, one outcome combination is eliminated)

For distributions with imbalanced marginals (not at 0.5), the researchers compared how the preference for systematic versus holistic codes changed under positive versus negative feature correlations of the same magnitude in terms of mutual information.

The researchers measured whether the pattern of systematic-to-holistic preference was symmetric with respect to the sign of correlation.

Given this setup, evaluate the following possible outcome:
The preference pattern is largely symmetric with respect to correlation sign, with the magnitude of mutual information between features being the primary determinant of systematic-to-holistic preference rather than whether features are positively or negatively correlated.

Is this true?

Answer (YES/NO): NO